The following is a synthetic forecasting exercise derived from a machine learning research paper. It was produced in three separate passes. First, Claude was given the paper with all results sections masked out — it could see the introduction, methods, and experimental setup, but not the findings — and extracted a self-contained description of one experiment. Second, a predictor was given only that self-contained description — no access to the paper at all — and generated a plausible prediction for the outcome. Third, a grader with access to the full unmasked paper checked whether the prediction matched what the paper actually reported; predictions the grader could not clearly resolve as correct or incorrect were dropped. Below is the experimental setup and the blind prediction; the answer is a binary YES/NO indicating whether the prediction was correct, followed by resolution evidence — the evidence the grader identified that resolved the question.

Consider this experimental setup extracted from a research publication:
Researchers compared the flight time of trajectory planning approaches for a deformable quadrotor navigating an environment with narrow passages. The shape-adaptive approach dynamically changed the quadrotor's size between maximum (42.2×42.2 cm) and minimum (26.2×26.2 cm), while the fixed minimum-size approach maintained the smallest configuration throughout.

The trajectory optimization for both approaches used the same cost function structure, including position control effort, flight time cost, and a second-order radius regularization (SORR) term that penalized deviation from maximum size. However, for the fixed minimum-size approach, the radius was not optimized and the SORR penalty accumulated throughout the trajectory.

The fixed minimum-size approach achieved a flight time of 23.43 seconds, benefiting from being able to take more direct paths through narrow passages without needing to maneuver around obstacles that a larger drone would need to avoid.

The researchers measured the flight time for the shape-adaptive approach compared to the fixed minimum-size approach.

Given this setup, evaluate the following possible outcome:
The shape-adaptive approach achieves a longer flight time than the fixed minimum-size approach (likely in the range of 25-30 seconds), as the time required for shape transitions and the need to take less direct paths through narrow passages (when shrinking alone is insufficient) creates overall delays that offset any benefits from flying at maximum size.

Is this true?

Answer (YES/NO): NO